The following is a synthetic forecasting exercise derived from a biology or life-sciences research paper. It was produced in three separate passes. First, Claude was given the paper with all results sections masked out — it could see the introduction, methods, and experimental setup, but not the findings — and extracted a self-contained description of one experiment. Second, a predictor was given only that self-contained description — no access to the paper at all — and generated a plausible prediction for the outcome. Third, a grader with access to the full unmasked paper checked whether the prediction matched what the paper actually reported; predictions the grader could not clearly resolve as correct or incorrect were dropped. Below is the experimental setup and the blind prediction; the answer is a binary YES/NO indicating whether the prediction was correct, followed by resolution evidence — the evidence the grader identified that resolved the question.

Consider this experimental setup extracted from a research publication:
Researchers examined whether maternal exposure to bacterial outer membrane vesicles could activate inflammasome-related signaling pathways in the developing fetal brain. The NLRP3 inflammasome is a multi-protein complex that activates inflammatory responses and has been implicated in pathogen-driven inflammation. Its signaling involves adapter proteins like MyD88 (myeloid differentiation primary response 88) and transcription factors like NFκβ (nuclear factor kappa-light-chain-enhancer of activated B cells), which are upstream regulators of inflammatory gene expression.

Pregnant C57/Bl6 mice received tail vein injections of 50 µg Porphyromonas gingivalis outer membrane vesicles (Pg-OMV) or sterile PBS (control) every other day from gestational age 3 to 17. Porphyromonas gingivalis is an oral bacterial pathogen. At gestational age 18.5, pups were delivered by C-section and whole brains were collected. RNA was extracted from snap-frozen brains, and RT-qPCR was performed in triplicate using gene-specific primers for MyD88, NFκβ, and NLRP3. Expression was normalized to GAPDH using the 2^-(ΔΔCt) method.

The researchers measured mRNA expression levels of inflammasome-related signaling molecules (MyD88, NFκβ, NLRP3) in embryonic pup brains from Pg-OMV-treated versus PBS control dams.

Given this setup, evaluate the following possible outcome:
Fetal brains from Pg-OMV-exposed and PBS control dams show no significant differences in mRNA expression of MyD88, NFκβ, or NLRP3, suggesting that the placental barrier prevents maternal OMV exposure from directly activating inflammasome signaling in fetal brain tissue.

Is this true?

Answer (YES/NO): NO